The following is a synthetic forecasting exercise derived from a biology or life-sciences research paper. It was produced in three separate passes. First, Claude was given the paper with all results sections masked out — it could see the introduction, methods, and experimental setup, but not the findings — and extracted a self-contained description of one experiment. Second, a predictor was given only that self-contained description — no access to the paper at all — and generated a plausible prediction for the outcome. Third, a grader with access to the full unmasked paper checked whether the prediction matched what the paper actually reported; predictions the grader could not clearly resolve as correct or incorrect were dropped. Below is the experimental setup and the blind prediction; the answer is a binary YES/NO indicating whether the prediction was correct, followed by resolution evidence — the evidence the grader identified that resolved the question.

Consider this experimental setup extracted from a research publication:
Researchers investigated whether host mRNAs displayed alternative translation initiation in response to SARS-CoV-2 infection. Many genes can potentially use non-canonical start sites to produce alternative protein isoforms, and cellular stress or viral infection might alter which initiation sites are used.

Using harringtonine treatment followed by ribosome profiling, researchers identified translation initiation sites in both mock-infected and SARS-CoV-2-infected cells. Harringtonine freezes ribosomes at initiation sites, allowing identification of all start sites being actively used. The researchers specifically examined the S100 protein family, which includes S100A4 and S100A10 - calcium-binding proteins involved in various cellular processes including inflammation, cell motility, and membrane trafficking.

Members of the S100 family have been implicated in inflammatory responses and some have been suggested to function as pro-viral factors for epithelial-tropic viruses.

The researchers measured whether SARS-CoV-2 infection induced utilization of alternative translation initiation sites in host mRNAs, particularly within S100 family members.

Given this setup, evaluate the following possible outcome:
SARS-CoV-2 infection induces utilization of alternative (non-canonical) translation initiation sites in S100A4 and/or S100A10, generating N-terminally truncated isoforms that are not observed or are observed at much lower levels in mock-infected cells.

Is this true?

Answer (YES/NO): YES